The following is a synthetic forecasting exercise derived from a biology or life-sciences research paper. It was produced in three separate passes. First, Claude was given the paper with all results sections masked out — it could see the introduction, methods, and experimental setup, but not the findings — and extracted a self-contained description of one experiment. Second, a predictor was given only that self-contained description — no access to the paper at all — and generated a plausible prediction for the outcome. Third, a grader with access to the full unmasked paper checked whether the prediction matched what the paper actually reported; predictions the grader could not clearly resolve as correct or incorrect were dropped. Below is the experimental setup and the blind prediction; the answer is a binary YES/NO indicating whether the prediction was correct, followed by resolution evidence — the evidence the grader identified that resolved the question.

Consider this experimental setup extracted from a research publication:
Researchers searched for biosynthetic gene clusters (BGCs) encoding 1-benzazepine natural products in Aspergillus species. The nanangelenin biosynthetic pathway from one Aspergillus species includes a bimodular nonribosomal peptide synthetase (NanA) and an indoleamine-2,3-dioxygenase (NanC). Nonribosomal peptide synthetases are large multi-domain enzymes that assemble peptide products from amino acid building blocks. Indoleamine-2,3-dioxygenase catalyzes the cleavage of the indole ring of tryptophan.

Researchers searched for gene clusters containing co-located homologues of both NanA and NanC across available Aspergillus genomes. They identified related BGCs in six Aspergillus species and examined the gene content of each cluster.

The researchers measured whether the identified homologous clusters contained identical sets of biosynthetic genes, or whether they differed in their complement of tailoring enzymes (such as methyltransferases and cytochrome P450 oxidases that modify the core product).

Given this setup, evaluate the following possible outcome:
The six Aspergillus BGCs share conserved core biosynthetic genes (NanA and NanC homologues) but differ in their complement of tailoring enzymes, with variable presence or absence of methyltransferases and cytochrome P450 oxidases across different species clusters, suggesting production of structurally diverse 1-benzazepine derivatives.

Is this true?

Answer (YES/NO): YES